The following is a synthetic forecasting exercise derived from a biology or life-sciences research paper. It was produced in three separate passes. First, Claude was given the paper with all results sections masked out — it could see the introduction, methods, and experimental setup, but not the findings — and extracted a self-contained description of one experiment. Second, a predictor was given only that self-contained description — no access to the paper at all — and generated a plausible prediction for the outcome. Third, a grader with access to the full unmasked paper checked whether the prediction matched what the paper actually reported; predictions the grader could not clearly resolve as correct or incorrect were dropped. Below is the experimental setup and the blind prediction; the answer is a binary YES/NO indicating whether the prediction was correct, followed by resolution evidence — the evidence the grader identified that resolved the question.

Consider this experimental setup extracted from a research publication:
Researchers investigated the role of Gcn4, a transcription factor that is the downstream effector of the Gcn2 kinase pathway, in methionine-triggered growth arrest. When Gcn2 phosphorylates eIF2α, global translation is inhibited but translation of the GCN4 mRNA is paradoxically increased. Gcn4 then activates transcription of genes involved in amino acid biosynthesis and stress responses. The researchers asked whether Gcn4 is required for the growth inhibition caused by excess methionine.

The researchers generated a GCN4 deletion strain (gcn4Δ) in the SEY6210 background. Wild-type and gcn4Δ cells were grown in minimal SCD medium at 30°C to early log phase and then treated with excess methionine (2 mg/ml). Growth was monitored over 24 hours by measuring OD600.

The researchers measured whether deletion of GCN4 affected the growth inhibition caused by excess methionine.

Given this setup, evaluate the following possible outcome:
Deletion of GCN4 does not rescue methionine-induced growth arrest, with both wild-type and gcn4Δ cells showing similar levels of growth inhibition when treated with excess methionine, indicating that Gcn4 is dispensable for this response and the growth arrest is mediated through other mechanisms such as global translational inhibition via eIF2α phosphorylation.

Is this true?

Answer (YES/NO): NO